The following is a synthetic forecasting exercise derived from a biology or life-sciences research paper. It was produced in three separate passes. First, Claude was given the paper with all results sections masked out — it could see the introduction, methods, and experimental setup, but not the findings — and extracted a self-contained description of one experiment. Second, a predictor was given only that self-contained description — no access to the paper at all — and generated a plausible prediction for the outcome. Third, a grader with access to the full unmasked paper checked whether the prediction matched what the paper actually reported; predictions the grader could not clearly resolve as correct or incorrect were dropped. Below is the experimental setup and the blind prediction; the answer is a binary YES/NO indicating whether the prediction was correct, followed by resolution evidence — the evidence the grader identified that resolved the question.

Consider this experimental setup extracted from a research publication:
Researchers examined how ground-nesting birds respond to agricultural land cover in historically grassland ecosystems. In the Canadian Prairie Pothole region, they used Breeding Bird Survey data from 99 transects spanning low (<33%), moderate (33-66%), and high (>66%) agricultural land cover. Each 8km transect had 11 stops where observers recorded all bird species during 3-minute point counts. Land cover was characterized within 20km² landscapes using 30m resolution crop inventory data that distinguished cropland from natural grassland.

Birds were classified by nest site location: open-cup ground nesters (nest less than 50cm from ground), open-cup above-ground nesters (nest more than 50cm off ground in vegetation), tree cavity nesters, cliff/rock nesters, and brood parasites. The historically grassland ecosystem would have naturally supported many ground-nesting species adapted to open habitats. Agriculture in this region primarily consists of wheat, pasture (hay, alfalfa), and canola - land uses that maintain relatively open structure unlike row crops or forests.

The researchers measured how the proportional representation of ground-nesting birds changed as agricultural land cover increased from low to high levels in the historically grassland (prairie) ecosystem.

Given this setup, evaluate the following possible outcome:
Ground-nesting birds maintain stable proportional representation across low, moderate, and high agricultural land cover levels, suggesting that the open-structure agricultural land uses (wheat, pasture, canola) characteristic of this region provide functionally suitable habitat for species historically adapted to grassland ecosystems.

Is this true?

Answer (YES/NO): NO